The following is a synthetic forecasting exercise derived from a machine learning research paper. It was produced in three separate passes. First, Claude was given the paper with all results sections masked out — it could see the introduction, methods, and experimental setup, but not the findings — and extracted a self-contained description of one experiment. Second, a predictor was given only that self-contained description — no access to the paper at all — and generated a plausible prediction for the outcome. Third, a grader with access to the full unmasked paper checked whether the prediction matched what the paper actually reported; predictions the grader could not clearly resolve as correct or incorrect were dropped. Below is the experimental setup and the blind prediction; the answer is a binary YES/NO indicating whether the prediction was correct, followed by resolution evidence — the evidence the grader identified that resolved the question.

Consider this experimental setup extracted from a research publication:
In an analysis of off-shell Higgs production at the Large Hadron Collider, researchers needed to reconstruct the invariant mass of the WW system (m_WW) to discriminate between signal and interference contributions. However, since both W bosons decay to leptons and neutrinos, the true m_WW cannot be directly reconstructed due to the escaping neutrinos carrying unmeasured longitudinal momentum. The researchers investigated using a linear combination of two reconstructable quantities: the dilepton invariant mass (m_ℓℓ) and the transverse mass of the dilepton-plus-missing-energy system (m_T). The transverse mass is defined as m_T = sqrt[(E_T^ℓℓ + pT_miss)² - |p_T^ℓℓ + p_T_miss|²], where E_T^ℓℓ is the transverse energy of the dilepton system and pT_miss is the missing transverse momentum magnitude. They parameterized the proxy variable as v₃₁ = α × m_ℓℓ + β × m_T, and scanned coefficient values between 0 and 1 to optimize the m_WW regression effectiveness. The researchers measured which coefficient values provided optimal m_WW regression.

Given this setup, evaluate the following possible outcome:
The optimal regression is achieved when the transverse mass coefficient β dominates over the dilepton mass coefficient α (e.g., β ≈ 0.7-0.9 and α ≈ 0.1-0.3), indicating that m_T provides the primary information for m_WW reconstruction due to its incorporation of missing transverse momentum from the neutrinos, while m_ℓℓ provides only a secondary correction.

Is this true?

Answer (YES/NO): NO